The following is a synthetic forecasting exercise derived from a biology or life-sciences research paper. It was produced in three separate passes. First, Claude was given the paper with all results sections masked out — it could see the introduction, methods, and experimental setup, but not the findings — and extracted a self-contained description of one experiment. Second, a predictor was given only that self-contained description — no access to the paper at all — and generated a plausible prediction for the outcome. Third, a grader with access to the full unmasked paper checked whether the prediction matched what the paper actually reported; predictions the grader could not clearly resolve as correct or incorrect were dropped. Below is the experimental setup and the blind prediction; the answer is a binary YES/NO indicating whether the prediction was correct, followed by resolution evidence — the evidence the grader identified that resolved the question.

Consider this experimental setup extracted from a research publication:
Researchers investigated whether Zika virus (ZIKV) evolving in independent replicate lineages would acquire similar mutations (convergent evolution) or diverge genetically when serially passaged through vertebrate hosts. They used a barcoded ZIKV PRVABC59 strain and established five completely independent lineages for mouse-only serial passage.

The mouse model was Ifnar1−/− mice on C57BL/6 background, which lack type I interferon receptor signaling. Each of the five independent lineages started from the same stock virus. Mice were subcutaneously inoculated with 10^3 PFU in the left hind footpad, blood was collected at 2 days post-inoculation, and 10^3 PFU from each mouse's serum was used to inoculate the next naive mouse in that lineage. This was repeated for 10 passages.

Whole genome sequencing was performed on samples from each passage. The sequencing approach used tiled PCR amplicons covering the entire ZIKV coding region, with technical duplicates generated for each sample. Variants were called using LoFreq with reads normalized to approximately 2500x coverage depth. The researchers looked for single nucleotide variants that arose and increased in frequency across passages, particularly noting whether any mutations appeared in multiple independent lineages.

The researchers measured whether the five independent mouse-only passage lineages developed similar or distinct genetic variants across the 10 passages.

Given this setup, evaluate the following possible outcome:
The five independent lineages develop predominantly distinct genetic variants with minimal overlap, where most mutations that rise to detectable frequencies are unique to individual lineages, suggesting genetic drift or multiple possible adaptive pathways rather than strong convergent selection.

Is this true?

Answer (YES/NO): NO